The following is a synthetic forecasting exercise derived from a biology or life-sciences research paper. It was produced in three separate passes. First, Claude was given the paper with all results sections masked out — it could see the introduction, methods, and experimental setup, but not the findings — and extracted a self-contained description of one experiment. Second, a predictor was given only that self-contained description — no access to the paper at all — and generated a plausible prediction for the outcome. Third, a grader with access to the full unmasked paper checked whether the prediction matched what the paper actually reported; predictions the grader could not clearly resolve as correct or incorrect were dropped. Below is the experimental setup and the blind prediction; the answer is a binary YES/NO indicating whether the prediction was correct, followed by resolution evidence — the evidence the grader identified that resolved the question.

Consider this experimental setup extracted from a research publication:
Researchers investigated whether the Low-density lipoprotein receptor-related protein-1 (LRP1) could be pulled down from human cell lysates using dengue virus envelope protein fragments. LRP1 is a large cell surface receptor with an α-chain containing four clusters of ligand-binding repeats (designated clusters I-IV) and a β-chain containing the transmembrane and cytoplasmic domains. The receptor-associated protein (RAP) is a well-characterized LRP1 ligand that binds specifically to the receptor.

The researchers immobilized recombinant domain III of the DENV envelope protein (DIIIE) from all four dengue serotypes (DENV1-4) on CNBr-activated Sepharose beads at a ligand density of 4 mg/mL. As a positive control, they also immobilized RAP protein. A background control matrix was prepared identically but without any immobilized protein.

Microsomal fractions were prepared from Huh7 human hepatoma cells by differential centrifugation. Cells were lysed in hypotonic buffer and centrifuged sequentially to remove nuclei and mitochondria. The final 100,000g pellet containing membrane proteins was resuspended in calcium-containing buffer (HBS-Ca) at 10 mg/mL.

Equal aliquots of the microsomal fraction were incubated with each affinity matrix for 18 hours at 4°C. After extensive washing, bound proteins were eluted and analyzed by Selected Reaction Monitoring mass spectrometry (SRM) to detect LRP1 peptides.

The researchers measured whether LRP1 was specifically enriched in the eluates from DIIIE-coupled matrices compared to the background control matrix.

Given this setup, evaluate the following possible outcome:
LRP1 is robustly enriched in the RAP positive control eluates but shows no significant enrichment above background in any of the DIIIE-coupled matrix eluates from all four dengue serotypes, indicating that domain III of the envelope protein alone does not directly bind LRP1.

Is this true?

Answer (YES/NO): NO